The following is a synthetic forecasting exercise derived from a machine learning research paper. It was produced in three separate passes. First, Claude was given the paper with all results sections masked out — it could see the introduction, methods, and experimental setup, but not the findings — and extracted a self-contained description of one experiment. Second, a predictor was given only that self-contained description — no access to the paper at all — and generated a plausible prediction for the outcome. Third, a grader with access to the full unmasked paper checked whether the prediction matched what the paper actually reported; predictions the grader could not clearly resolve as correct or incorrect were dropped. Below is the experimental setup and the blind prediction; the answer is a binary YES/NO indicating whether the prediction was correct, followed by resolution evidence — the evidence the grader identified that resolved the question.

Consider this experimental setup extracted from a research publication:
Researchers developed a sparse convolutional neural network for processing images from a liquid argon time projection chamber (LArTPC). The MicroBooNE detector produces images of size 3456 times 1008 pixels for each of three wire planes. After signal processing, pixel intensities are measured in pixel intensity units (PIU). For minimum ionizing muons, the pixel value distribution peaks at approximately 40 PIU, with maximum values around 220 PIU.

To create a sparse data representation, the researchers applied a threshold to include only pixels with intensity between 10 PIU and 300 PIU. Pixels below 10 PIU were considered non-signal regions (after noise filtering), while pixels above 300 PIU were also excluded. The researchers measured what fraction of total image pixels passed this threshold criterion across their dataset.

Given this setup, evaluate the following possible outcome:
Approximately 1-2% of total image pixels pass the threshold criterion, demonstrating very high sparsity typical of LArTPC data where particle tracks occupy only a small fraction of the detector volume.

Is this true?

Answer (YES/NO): NO